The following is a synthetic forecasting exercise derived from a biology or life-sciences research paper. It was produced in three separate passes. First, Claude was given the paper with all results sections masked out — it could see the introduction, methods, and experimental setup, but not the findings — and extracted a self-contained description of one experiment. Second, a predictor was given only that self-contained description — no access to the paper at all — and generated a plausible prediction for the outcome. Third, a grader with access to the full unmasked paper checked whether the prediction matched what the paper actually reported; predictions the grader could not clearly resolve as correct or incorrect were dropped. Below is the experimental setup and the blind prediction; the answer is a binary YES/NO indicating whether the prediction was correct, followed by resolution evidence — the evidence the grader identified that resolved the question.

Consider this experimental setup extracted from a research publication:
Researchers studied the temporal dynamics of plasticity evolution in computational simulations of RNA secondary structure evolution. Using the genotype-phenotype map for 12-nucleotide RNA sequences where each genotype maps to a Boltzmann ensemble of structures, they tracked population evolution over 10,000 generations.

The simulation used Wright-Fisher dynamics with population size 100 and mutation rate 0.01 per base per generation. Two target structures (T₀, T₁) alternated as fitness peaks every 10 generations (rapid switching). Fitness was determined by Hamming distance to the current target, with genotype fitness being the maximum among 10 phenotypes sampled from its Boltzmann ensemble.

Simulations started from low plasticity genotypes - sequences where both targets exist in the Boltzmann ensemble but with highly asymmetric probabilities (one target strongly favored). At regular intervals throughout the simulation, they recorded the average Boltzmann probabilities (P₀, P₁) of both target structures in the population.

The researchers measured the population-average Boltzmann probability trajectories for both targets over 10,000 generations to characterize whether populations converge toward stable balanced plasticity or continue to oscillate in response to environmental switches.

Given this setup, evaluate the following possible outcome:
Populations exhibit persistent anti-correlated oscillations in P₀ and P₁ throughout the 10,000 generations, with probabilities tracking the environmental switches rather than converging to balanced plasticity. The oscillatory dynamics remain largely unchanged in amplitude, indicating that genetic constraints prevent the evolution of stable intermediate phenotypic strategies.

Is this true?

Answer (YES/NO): NO